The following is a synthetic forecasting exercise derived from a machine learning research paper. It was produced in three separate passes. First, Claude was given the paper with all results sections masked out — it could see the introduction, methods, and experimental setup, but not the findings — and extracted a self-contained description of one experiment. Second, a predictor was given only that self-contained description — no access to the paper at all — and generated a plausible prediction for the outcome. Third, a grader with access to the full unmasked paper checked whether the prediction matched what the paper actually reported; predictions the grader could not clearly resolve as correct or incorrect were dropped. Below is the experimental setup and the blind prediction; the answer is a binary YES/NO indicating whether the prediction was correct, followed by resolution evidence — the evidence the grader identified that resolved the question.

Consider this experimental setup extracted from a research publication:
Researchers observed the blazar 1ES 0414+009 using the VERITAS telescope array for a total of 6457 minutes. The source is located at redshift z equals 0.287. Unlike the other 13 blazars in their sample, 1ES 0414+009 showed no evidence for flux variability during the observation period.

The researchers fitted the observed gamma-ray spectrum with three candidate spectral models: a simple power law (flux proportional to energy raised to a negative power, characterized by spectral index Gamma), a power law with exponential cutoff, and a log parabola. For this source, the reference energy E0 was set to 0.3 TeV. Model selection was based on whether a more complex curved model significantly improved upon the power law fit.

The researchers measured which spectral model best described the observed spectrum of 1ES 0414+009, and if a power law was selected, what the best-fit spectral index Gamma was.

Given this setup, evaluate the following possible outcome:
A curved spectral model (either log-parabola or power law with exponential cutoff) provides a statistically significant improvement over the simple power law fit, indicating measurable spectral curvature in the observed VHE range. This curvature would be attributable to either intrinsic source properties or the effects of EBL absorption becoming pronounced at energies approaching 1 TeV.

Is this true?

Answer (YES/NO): NO